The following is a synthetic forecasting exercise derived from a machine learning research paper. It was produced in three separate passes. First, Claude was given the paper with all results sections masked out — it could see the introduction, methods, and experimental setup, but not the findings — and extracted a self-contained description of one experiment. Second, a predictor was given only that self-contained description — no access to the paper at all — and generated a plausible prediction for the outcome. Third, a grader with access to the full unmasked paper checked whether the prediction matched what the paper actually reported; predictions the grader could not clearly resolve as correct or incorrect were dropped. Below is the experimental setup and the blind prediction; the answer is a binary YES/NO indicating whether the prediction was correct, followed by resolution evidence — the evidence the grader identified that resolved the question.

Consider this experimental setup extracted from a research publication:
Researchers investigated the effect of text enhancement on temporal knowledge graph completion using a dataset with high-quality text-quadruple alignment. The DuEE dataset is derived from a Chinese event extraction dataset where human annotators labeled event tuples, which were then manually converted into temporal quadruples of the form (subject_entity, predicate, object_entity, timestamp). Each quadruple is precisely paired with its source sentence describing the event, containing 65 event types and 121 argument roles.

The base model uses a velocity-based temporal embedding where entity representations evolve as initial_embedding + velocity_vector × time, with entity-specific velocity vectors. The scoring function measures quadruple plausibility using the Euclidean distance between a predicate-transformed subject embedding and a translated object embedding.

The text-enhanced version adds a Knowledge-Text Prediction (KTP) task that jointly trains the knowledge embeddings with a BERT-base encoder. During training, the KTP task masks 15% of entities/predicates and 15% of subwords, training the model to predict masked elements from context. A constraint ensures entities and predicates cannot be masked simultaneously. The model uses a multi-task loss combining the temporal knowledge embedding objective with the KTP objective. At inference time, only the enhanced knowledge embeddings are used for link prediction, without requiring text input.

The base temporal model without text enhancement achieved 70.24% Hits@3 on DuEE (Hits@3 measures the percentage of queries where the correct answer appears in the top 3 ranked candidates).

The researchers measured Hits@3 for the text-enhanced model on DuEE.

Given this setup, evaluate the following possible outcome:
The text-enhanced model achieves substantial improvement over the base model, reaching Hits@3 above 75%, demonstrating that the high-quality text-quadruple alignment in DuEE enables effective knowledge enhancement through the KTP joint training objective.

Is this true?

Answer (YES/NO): NO